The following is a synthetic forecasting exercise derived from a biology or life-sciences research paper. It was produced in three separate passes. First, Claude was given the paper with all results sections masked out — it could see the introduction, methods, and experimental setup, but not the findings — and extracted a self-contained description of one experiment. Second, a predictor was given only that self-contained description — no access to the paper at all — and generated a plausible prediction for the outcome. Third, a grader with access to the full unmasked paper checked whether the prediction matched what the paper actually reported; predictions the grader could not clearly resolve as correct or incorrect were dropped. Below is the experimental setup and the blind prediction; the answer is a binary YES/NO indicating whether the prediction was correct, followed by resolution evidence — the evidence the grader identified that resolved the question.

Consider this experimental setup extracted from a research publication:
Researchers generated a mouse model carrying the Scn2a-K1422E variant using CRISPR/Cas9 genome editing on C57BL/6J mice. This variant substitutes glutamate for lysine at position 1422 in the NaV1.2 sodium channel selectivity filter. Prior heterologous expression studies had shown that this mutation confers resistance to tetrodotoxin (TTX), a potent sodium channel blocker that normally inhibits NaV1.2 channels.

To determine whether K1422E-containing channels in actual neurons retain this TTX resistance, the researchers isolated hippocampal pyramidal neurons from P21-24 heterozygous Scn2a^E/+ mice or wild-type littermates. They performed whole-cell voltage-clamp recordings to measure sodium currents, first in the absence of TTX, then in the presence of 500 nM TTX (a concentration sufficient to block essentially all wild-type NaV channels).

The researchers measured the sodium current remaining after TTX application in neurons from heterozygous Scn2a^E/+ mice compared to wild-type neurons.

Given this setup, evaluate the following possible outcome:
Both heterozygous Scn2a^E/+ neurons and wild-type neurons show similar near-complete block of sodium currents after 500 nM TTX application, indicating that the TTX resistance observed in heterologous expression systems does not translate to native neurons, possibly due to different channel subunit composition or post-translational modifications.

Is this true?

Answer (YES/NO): NO